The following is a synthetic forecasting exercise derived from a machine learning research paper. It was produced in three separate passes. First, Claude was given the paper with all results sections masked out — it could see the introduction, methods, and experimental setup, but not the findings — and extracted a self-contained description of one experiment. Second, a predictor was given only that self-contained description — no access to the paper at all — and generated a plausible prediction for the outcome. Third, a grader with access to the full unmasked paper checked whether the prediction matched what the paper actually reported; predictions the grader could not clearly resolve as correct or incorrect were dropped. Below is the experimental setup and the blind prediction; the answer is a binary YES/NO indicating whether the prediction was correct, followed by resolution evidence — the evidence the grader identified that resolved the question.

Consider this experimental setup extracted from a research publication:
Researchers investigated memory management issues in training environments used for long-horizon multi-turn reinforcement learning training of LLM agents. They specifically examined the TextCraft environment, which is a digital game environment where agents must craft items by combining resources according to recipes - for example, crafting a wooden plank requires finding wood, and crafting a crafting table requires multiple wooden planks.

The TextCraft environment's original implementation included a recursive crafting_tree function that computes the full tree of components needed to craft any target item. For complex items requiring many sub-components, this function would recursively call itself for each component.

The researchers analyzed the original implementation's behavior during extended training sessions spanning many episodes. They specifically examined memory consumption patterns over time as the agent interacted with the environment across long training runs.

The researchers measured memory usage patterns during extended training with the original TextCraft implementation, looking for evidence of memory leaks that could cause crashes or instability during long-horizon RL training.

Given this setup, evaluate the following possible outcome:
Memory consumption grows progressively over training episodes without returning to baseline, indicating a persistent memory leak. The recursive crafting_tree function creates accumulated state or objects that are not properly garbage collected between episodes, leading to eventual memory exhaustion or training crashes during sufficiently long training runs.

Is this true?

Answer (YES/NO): YES